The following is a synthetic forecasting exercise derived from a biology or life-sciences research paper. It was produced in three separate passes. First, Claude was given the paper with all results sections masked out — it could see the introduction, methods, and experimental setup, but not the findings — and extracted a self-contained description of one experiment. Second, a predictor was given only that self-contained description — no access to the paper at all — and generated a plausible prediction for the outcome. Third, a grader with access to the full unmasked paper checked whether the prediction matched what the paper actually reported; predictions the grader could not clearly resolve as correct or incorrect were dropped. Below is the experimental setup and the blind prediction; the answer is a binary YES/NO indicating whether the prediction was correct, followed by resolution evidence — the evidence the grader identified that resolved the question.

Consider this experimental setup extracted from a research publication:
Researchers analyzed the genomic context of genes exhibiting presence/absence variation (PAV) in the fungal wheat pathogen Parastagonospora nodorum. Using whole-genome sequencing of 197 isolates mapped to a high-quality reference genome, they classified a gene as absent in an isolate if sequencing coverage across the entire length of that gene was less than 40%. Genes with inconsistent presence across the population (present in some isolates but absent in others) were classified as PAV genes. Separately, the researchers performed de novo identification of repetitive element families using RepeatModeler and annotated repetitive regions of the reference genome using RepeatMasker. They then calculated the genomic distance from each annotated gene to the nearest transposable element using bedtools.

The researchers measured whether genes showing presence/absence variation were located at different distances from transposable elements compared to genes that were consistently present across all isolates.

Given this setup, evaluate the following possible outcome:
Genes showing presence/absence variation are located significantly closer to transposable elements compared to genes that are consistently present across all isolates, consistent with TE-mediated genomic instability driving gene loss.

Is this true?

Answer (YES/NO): YES